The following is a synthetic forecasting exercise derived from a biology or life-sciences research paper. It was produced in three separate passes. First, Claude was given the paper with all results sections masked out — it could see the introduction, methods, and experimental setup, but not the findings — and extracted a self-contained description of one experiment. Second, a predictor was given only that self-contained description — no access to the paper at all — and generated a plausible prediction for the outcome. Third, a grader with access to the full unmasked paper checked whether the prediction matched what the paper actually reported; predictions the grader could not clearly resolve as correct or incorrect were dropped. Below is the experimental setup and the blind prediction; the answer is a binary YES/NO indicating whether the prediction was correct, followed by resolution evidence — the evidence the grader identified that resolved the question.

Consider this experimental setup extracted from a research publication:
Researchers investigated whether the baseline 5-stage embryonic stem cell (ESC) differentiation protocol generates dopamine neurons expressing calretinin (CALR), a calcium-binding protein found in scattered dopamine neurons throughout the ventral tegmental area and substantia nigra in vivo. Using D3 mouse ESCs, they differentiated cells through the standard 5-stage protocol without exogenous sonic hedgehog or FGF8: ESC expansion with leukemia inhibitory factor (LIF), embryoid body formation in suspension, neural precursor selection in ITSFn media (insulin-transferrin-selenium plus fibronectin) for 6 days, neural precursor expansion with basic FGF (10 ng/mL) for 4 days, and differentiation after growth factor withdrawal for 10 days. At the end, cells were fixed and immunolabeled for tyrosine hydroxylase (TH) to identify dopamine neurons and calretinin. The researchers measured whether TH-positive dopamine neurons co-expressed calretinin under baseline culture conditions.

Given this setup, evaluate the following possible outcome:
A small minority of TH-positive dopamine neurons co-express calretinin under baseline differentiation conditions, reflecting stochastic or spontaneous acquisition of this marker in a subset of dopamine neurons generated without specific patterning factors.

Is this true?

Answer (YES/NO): YES